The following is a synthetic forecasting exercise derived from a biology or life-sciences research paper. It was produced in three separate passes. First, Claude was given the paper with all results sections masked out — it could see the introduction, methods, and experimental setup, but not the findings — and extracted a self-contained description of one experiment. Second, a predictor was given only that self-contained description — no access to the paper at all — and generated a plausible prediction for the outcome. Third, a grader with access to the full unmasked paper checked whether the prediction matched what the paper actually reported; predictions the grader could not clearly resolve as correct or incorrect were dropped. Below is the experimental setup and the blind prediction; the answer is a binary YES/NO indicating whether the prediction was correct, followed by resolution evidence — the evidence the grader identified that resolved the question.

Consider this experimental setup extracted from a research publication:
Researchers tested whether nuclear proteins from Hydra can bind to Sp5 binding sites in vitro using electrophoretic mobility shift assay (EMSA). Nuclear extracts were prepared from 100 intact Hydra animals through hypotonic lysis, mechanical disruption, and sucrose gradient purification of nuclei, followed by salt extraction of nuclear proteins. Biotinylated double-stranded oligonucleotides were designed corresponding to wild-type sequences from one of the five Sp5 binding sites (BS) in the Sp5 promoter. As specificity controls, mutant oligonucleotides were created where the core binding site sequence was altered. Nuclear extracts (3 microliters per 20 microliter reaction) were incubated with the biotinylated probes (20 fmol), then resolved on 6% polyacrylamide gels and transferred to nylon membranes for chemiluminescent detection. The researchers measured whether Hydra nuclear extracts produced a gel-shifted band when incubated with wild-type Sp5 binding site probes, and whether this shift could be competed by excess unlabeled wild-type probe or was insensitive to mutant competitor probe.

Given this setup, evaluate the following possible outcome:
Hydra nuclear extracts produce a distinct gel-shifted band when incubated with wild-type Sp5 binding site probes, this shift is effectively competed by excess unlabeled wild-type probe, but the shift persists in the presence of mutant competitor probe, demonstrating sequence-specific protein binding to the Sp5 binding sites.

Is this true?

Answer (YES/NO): NO